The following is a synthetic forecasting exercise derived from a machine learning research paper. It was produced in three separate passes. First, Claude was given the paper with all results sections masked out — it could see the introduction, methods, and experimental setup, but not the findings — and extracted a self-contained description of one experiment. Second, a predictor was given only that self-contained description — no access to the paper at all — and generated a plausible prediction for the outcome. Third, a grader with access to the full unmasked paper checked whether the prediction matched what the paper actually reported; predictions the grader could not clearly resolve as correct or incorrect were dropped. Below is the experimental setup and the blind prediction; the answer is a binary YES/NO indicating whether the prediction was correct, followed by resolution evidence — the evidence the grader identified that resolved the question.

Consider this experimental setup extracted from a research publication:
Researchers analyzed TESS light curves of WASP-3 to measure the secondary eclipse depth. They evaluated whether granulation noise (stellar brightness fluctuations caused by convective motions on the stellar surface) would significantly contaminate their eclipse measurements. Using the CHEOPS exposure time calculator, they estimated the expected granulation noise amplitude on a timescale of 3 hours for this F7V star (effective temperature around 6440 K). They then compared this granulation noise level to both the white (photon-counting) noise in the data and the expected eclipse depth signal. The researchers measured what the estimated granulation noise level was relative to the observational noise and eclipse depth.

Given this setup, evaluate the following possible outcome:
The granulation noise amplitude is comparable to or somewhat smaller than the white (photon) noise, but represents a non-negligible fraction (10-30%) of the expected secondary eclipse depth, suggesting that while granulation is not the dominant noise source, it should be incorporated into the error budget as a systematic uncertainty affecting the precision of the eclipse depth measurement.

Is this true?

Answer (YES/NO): NO